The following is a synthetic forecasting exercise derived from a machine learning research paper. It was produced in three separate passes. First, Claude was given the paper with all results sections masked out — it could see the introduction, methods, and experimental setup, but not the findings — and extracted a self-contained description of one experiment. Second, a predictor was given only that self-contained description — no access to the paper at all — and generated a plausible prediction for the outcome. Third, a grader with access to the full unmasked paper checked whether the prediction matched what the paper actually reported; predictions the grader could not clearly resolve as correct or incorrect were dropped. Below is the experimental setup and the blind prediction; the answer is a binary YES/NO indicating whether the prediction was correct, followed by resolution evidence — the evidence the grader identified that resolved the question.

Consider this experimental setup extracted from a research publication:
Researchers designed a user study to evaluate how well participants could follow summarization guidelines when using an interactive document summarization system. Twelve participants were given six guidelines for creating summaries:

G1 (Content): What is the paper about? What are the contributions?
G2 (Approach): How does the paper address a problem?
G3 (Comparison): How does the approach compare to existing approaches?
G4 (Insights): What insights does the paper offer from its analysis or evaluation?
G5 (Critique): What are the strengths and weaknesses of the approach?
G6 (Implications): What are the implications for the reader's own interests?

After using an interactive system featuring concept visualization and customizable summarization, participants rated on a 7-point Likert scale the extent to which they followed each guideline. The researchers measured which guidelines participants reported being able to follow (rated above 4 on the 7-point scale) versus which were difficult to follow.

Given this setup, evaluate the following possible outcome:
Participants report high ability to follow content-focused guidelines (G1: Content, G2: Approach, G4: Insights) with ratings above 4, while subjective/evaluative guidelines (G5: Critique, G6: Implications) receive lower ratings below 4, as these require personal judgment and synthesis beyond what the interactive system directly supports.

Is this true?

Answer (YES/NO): NO